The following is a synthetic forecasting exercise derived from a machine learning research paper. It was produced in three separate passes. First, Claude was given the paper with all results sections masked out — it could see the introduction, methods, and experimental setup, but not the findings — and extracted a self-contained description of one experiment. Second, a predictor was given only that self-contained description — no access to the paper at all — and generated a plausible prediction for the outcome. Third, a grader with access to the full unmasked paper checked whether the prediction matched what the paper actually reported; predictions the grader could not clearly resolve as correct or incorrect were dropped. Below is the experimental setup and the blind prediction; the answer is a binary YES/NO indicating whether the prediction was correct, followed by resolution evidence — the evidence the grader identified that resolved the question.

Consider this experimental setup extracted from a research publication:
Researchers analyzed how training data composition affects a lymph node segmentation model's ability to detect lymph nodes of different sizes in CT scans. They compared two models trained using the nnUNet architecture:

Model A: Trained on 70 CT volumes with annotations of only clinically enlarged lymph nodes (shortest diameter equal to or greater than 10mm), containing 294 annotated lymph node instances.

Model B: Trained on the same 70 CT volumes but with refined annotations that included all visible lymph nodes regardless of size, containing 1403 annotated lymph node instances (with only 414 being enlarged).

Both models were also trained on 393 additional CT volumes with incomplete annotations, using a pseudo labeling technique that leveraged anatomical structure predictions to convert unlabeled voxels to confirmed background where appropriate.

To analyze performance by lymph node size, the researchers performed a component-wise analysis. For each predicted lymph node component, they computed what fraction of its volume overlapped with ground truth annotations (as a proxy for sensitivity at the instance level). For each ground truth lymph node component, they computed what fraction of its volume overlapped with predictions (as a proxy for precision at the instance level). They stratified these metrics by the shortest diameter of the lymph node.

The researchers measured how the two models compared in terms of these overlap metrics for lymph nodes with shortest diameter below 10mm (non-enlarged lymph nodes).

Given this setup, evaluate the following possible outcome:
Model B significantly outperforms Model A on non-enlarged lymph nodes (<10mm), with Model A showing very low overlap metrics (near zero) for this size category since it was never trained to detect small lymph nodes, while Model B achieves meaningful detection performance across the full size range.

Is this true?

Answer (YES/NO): NO